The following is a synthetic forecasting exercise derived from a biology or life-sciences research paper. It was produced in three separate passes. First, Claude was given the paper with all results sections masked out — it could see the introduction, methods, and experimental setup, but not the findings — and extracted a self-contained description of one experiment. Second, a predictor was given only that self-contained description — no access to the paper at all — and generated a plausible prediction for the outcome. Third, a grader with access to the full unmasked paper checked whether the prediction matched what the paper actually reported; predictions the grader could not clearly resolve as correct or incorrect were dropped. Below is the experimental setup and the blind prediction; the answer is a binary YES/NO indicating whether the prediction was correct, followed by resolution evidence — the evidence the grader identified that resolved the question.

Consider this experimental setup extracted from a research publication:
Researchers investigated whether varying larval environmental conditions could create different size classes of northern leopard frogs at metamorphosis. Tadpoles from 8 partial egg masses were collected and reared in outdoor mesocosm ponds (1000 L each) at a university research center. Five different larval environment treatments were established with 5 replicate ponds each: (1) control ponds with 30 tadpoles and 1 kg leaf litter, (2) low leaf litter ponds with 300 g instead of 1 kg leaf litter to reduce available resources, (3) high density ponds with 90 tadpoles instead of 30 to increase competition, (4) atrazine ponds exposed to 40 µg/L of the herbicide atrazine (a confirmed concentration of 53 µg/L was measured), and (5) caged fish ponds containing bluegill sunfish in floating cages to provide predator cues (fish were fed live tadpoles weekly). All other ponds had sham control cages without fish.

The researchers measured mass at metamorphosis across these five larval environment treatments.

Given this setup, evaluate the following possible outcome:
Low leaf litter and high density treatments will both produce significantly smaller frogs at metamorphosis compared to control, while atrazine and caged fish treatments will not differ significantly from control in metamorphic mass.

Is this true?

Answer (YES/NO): YES